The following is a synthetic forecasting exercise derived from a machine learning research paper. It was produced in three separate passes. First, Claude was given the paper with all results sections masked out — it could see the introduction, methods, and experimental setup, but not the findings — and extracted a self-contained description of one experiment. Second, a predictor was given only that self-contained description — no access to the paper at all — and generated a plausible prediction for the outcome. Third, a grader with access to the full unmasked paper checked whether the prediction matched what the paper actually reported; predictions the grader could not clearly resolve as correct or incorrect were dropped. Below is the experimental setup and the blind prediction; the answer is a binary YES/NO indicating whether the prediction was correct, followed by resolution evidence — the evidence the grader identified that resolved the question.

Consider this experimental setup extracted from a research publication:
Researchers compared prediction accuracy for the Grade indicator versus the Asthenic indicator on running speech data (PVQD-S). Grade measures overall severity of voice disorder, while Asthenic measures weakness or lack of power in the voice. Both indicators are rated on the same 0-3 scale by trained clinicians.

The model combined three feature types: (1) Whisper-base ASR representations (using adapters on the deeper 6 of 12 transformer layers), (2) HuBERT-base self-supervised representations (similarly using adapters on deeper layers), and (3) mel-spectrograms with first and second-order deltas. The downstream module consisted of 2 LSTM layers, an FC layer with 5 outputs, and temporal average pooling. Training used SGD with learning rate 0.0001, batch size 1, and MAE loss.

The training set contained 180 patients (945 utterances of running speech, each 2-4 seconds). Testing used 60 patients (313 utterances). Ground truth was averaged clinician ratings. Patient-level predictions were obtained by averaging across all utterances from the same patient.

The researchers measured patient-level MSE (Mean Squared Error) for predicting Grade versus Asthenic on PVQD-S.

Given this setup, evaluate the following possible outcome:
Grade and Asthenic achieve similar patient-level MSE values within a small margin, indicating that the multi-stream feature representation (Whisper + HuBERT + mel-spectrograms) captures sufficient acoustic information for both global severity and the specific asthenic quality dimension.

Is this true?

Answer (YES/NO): NO